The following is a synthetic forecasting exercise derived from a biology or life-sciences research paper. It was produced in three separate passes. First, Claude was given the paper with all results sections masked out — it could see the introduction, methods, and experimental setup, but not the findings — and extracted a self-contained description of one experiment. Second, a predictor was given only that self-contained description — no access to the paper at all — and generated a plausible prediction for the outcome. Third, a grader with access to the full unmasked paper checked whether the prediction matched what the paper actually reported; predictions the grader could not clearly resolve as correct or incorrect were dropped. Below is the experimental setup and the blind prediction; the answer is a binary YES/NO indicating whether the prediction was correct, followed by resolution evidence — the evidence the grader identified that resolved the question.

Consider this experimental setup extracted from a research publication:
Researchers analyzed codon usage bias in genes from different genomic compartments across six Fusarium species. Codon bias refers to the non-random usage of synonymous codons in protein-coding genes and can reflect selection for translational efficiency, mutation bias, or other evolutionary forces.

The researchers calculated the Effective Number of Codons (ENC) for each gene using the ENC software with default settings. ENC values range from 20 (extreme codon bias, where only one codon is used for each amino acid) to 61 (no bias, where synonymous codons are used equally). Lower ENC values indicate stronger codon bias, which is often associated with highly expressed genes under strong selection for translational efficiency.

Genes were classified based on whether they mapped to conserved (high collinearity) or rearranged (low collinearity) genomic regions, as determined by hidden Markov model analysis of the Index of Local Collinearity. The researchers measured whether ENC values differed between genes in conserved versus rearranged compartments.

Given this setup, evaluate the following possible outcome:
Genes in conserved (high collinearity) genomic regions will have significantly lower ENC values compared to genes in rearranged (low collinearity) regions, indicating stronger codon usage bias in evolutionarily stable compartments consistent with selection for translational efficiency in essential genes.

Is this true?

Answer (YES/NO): YES